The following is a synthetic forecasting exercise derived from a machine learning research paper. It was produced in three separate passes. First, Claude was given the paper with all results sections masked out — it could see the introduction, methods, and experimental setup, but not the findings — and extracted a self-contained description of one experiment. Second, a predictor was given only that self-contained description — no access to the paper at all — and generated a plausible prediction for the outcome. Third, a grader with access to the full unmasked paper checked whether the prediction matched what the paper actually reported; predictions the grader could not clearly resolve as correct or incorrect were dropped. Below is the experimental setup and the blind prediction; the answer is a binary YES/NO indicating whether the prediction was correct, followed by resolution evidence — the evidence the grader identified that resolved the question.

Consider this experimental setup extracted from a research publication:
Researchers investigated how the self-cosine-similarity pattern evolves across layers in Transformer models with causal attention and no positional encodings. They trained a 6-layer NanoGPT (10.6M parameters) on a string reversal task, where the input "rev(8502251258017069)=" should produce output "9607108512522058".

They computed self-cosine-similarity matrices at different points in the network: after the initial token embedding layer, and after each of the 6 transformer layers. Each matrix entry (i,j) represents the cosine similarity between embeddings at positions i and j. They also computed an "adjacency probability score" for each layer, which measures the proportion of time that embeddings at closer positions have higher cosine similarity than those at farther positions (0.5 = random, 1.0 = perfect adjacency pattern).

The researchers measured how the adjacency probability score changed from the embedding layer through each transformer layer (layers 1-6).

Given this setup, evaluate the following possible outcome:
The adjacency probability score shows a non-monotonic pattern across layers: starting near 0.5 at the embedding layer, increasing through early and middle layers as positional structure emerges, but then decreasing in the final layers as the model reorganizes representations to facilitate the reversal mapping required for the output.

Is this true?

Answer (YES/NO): YES